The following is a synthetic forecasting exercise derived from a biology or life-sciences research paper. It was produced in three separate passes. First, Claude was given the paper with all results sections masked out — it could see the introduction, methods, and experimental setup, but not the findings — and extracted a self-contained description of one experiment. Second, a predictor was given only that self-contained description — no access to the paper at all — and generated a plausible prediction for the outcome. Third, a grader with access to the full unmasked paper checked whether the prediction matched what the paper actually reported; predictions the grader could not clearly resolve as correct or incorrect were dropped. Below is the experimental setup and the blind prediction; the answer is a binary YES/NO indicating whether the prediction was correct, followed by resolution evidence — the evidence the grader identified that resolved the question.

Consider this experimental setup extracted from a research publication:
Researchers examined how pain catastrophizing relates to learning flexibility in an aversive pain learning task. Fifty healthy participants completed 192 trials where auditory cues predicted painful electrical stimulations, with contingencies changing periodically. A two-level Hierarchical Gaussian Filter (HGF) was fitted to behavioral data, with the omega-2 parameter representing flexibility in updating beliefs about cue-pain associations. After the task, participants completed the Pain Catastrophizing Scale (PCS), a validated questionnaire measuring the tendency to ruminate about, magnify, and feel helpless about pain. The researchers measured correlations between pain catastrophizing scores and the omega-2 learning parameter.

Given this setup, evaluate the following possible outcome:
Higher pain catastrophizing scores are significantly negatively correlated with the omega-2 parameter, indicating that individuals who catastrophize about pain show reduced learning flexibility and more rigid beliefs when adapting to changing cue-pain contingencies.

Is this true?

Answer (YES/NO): NO